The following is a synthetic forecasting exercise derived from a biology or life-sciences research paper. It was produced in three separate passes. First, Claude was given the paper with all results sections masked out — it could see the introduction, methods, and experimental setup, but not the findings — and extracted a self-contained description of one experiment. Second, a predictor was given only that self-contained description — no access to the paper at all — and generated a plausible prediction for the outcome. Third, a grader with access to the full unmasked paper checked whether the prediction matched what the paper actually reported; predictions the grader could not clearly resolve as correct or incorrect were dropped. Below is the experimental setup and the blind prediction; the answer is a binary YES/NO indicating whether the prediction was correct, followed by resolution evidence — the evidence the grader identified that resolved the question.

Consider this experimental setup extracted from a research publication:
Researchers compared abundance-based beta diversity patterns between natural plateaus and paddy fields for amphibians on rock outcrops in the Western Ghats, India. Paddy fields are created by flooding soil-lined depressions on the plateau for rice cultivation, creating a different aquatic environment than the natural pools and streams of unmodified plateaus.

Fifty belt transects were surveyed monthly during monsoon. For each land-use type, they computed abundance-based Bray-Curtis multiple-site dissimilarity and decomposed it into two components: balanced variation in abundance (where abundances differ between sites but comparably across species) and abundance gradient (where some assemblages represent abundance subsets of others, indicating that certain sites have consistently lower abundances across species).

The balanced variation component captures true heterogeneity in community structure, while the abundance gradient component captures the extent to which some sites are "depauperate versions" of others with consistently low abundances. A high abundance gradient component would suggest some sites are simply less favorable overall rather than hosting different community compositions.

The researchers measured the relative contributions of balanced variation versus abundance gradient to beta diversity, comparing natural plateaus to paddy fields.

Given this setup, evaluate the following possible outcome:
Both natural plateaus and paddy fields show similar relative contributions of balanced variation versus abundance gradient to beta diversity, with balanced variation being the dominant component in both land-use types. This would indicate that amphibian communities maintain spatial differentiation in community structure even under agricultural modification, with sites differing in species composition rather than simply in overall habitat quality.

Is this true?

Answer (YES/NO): NO